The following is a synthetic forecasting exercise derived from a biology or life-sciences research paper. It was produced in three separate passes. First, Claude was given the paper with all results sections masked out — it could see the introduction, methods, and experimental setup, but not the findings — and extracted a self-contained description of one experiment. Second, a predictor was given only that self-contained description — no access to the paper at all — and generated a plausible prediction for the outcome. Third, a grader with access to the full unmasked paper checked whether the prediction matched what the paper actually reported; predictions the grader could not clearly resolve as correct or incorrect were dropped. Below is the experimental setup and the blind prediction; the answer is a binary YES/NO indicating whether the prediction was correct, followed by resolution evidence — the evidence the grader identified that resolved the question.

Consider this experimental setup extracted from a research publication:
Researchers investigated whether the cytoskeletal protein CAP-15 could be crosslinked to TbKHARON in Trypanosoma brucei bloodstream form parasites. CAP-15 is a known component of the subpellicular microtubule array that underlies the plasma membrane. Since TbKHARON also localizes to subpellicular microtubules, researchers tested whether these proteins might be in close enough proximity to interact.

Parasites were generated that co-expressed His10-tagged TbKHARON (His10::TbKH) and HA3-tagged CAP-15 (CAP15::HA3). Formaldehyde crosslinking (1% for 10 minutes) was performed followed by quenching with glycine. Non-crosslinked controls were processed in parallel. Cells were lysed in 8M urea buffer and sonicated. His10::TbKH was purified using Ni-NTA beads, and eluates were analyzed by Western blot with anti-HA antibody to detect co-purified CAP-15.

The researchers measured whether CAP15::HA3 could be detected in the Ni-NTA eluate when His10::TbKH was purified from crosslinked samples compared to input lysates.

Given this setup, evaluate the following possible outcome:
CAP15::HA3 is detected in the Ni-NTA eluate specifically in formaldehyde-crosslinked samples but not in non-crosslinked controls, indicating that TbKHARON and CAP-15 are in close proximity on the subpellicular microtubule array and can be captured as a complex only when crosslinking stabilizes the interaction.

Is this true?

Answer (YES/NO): NO